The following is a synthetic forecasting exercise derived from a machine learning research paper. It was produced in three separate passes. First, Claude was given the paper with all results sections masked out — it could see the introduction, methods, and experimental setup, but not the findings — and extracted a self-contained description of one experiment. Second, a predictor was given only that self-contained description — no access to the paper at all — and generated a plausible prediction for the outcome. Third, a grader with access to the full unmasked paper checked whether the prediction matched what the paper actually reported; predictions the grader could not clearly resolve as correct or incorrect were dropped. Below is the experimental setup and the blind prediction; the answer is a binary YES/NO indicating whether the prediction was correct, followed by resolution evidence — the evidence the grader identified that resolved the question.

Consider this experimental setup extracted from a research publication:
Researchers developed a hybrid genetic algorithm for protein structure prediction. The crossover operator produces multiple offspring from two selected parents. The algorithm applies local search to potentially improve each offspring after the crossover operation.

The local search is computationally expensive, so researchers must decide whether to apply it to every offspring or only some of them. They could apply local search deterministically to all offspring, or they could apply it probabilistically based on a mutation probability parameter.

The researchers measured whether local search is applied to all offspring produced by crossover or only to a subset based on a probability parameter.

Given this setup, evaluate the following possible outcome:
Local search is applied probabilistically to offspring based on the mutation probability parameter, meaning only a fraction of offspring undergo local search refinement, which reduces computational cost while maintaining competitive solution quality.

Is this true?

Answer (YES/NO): YES